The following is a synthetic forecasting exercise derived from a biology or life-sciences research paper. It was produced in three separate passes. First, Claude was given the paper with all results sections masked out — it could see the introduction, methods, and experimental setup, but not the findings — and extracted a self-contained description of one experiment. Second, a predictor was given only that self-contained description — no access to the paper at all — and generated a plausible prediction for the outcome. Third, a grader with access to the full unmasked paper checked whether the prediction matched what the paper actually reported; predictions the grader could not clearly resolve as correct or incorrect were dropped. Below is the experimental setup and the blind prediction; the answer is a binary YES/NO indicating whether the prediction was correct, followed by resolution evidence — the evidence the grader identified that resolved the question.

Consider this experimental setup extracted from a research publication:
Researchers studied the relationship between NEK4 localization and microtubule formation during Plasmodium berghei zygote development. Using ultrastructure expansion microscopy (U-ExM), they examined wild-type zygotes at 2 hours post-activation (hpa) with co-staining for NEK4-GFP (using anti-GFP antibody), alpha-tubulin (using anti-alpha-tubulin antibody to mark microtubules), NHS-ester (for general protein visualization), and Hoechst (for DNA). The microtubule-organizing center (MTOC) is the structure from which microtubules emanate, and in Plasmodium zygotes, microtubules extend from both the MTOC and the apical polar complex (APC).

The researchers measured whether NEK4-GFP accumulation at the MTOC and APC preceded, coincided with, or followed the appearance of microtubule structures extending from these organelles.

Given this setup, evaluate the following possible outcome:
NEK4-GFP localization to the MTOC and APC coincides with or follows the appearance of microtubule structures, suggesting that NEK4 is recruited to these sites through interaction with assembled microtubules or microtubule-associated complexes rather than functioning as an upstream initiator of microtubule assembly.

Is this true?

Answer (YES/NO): NO